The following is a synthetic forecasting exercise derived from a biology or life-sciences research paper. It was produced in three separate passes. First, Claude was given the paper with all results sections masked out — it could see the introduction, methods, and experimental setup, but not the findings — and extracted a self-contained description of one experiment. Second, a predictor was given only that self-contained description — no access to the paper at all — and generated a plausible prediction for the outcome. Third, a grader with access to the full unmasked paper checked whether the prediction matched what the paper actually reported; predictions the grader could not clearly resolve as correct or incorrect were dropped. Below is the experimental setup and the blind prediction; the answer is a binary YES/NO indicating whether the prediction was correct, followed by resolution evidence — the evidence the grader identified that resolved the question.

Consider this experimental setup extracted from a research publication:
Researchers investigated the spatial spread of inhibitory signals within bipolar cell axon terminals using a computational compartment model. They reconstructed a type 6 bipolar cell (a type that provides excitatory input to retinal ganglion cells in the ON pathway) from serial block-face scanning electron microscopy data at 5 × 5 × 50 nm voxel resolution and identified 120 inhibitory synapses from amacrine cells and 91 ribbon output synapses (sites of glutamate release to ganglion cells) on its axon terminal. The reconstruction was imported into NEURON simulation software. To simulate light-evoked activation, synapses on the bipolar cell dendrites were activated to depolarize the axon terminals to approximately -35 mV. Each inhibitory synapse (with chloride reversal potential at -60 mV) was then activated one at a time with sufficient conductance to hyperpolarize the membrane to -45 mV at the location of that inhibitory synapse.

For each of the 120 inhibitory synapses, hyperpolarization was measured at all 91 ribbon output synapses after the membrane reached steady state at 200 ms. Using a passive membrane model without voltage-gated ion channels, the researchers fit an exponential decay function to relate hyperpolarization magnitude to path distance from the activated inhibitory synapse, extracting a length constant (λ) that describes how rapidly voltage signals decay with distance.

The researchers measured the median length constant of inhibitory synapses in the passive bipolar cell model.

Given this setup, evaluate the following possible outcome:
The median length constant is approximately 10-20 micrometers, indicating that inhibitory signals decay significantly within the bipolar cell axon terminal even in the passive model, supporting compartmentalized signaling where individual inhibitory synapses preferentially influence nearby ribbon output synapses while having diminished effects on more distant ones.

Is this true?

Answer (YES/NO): NO